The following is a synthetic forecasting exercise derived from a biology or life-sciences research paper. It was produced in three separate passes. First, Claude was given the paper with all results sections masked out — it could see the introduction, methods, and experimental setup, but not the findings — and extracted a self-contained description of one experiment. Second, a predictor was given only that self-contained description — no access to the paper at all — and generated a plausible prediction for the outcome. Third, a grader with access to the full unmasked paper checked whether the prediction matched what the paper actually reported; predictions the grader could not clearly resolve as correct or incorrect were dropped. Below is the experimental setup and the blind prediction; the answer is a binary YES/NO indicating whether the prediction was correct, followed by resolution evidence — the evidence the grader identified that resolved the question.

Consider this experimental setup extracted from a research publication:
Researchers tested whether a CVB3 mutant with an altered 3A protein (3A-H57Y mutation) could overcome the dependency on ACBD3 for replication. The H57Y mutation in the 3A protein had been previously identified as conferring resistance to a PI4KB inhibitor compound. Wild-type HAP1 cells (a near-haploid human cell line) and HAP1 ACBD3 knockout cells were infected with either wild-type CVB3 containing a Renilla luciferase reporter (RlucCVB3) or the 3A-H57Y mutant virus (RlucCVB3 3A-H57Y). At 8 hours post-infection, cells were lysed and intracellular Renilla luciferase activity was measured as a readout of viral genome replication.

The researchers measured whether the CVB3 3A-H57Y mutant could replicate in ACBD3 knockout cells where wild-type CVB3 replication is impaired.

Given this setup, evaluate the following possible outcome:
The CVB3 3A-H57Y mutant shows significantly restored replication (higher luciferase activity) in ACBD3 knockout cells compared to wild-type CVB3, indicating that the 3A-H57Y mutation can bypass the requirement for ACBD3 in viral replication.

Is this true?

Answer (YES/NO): YES